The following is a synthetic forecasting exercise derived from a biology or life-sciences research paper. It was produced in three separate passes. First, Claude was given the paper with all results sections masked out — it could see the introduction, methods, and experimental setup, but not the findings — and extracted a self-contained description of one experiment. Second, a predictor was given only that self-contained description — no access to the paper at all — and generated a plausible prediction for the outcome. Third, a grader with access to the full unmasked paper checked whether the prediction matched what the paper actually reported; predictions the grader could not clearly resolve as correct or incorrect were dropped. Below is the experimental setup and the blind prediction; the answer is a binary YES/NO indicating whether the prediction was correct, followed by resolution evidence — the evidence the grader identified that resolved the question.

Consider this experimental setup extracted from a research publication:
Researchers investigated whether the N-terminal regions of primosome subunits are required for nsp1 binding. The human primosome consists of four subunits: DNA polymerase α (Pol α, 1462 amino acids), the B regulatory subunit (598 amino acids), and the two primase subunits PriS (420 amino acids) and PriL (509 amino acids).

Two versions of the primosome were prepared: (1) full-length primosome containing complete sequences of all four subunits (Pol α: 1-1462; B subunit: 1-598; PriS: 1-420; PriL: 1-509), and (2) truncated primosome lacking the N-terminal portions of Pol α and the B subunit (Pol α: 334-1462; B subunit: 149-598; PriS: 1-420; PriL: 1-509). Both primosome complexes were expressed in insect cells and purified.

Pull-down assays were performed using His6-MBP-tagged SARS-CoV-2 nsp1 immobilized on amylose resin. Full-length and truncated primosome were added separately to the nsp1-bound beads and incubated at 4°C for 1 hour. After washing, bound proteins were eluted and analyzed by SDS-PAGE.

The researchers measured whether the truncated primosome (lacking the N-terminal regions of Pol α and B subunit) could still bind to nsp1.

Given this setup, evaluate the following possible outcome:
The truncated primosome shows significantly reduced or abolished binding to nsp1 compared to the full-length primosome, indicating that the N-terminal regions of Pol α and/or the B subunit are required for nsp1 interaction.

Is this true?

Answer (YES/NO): NO